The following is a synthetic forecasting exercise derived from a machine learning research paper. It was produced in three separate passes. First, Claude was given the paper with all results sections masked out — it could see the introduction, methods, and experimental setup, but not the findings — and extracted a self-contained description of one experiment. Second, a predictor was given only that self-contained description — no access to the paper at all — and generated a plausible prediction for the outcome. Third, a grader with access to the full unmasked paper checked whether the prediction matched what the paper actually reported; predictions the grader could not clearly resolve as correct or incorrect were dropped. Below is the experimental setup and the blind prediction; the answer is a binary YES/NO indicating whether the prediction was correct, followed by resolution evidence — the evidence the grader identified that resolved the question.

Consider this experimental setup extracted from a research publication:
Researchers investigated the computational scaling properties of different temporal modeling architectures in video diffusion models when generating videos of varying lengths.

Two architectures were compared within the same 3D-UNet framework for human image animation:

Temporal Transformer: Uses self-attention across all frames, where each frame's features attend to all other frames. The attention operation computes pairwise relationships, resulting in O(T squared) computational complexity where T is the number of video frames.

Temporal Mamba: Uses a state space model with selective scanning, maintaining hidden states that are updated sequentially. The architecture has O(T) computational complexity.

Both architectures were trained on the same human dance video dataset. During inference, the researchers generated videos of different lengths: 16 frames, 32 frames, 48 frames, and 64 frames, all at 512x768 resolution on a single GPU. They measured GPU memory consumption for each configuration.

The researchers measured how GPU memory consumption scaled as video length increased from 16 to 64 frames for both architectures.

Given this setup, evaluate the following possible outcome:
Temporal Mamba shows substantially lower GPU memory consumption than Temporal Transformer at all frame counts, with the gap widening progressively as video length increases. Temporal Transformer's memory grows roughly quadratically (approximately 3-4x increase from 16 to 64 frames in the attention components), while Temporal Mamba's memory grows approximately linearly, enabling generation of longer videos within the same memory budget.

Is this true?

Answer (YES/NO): NO